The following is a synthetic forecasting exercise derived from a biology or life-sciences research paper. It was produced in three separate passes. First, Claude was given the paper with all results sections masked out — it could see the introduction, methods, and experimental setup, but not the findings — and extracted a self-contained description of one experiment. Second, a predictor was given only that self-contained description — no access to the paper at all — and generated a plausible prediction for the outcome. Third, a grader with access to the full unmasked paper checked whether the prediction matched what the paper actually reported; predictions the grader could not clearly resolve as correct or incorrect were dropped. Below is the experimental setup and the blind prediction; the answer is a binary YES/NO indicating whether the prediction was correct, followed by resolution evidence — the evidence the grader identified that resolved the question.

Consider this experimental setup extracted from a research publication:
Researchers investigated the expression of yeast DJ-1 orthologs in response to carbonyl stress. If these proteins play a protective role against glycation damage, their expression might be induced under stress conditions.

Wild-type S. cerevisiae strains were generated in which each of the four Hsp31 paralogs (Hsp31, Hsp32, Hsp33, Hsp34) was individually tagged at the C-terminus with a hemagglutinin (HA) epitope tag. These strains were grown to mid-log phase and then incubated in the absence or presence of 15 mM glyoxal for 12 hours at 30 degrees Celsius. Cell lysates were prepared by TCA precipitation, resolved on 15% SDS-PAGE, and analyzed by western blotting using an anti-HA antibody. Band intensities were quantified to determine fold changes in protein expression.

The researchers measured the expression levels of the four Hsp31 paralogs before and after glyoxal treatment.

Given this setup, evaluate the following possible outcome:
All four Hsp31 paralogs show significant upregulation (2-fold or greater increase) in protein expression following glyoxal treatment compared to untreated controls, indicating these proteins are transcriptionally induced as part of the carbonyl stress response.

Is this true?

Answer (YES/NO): YES